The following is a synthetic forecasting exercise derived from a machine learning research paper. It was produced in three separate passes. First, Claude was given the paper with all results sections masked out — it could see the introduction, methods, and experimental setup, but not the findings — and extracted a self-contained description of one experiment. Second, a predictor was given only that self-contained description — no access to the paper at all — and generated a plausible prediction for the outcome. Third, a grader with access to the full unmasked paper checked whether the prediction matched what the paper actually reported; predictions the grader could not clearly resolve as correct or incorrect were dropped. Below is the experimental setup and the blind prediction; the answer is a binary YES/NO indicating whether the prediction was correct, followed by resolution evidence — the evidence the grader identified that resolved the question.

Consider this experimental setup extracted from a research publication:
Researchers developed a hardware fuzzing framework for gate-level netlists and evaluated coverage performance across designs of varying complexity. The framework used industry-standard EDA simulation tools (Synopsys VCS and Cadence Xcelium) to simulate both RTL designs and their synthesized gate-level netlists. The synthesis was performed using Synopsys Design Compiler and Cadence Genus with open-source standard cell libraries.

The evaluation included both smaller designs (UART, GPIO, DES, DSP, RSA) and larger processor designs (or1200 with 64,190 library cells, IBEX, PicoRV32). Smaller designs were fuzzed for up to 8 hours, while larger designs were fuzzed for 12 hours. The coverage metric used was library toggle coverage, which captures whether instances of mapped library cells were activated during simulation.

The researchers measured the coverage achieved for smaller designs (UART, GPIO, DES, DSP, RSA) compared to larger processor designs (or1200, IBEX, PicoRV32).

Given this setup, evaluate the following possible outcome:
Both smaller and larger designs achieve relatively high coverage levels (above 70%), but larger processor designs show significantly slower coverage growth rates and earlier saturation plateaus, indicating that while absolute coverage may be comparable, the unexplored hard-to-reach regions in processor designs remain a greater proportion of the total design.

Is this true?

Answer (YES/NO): NO